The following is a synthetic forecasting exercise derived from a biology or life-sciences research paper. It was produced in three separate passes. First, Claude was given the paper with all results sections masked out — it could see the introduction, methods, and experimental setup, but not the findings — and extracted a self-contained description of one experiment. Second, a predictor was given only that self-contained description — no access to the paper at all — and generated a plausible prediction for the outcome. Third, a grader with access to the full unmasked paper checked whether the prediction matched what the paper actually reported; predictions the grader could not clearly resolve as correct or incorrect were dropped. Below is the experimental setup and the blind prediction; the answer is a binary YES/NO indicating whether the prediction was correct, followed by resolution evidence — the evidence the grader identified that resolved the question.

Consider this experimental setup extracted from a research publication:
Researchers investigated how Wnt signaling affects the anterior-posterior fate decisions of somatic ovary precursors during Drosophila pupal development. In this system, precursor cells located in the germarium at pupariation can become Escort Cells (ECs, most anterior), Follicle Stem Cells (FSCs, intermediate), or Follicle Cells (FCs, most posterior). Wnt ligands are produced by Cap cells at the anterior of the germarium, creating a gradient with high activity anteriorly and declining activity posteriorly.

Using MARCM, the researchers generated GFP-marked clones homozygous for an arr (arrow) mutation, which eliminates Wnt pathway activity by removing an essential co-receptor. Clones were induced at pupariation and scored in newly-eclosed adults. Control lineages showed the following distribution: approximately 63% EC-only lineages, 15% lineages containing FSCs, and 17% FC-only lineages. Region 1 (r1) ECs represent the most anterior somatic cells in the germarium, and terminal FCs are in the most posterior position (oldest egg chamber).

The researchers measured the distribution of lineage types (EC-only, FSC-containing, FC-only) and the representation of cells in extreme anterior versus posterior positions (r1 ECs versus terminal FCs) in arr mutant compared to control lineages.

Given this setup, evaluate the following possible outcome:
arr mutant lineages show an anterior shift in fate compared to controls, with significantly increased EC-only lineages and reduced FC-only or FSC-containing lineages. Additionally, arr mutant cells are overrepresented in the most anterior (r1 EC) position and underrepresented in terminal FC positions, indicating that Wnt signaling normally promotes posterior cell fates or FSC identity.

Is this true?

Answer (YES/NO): NO